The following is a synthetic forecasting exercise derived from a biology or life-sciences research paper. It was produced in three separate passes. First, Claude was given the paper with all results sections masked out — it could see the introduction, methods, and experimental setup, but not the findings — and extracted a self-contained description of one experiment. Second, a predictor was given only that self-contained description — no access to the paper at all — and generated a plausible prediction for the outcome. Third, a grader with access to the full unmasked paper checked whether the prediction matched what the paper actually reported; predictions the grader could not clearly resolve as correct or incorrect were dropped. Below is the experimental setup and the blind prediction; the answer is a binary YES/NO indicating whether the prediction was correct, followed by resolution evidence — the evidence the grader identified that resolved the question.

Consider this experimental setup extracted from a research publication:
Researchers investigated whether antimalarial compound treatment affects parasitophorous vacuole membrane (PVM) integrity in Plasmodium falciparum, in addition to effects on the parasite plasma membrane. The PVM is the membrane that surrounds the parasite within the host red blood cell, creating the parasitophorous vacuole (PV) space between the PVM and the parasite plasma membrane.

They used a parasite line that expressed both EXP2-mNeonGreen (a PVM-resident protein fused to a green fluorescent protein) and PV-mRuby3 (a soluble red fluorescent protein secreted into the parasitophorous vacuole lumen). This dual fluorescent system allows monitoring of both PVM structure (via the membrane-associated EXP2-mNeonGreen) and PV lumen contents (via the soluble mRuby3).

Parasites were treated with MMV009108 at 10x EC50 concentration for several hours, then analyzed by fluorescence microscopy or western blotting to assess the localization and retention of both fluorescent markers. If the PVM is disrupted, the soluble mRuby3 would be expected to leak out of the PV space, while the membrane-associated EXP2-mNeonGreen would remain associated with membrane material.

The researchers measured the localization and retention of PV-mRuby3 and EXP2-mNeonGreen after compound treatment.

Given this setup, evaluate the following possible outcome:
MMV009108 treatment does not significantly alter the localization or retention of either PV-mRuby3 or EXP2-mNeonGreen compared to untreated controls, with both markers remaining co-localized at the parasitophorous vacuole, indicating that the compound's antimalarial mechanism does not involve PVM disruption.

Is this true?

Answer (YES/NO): YES